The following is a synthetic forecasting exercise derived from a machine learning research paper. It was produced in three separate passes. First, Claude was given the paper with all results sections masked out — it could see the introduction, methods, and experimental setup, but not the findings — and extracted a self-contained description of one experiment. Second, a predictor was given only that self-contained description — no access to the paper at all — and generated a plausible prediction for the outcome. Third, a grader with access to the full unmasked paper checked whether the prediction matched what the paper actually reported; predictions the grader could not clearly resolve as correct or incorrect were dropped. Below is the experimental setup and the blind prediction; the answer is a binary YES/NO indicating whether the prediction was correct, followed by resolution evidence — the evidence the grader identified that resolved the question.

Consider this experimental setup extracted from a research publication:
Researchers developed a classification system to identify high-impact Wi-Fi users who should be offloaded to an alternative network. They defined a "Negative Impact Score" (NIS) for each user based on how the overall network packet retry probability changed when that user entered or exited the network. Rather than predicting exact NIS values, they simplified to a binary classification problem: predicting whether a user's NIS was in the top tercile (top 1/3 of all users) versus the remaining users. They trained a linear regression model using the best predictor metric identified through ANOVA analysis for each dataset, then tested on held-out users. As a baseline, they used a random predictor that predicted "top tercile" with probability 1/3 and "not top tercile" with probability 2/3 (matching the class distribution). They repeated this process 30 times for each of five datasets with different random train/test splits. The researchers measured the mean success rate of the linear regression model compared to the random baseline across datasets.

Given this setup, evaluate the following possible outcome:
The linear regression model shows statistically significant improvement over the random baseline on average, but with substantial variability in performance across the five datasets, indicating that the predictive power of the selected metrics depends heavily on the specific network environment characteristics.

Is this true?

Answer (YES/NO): NO